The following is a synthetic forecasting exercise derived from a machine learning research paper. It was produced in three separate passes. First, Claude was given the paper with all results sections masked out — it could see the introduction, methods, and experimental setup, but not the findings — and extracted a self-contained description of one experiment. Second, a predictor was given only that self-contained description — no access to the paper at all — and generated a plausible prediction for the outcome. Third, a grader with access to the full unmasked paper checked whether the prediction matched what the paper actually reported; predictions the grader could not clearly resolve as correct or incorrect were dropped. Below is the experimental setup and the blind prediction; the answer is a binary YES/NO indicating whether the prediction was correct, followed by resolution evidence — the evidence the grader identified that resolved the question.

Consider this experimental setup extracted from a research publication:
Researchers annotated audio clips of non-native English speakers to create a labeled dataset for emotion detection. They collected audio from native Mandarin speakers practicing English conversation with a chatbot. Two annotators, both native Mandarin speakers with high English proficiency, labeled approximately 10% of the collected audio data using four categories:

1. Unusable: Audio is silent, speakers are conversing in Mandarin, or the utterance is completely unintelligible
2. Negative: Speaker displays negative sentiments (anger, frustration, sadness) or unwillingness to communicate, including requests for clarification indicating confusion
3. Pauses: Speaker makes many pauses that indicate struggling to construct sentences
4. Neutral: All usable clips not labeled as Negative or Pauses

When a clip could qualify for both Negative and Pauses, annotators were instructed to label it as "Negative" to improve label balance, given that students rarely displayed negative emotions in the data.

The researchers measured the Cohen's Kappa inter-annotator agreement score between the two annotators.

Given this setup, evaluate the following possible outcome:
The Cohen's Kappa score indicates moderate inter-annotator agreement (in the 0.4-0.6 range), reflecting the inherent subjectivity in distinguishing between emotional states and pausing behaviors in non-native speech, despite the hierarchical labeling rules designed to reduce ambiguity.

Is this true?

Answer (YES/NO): NO